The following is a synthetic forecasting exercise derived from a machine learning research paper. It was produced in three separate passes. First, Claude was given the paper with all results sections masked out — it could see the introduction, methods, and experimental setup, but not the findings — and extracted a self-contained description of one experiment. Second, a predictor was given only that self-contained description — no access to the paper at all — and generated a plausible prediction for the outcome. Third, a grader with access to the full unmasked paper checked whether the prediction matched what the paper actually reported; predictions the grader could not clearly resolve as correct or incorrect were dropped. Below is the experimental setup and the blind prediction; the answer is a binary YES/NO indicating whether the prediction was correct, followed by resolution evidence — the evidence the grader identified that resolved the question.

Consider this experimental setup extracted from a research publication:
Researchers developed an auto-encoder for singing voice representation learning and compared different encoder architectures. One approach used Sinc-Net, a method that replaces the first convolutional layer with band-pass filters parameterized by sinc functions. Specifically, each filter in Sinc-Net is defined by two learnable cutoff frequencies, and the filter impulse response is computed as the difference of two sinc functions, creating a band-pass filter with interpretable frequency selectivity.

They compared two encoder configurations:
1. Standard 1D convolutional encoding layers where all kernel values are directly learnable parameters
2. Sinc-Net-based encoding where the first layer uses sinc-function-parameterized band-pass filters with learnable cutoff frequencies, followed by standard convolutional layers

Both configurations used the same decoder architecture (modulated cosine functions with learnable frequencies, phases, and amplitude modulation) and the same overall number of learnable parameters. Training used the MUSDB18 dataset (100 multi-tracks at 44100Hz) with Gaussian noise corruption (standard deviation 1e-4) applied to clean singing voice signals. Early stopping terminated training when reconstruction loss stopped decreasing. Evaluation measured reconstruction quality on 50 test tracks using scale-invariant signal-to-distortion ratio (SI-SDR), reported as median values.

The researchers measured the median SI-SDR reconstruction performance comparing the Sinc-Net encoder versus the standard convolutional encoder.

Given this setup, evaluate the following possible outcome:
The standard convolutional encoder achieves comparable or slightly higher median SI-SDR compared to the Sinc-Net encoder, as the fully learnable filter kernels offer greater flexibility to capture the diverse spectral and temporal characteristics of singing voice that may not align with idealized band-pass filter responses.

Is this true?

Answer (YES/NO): NO